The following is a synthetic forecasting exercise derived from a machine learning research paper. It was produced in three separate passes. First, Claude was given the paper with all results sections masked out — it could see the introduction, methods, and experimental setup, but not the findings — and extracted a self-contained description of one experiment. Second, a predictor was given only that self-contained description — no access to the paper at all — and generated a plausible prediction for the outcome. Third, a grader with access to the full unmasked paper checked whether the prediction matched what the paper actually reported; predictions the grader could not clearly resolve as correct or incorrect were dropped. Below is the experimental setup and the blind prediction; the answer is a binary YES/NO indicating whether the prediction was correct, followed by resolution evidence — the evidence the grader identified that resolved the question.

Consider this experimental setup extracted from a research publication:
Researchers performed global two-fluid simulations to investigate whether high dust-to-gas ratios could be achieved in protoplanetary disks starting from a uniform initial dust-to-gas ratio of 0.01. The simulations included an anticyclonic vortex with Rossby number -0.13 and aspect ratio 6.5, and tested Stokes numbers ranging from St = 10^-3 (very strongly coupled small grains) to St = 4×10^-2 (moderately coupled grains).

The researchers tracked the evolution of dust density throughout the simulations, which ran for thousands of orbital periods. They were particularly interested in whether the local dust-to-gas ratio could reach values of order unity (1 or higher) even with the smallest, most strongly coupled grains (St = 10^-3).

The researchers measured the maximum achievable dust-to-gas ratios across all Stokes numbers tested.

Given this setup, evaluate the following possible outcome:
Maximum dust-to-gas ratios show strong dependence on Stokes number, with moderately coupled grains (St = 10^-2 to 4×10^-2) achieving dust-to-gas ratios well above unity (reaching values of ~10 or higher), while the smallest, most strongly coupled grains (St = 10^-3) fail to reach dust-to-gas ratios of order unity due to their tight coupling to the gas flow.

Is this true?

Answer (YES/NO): NO